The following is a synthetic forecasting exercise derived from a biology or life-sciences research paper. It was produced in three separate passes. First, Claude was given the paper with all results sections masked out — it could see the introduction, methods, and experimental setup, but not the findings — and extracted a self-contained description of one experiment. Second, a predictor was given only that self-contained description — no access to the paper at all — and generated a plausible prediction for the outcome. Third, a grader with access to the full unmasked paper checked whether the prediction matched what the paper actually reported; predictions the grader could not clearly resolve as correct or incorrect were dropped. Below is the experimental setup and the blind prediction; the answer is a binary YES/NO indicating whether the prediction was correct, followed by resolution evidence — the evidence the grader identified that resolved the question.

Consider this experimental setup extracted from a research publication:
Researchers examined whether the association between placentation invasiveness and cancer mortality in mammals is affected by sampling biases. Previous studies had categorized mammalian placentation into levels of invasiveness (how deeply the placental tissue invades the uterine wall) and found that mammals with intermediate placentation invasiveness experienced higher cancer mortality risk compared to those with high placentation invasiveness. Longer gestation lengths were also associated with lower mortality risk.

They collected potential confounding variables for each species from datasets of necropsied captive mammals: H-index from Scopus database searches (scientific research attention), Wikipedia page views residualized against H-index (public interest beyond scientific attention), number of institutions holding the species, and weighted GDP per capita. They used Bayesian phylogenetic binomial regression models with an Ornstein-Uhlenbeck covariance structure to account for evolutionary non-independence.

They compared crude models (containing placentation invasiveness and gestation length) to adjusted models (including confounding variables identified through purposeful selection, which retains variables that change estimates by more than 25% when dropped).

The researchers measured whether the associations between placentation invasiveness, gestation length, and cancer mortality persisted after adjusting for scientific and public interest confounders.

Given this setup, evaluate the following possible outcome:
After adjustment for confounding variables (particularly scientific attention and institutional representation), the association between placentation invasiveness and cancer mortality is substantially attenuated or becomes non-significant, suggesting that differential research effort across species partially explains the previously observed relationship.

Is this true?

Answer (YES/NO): YES